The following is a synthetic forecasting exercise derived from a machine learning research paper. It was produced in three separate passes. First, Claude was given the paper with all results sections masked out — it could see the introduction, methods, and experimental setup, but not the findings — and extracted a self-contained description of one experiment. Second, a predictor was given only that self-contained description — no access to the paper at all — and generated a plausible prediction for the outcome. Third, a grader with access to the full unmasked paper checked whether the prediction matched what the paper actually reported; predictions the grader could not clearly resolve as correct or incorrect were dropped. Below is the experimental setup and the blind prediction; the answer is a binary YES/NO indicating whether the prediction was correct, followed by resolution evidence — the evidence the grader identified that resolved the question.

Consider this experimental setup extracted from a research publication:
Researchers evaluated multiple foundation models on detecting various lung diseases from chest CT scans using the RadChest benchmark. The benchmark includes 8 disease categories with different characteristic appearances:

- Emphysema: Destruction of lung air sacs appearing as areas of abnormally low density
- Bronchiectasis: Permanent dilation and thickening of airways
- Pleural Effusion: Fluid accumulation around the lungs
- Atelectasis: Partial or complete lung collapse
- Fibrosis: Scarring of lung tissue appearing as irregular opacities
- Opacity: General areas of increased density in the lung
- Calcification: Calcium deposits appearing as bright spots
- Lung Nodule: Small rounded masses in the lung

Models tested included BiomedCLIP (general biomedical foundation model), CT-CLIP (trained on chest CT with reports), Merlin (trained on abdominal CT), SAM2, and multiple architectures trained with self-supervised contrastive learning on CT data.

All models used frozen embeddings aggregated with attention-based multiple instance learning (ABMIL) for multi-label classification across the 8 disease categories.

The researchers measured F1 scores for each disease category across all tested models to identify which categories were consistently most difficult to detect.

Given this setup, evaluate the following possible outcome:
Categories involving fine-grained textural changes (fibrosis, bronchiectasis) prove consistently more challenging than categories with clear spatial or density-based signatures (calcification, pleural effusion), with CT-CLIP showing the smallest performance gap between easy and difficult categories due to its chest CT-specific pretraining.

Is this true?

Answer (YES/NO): NO